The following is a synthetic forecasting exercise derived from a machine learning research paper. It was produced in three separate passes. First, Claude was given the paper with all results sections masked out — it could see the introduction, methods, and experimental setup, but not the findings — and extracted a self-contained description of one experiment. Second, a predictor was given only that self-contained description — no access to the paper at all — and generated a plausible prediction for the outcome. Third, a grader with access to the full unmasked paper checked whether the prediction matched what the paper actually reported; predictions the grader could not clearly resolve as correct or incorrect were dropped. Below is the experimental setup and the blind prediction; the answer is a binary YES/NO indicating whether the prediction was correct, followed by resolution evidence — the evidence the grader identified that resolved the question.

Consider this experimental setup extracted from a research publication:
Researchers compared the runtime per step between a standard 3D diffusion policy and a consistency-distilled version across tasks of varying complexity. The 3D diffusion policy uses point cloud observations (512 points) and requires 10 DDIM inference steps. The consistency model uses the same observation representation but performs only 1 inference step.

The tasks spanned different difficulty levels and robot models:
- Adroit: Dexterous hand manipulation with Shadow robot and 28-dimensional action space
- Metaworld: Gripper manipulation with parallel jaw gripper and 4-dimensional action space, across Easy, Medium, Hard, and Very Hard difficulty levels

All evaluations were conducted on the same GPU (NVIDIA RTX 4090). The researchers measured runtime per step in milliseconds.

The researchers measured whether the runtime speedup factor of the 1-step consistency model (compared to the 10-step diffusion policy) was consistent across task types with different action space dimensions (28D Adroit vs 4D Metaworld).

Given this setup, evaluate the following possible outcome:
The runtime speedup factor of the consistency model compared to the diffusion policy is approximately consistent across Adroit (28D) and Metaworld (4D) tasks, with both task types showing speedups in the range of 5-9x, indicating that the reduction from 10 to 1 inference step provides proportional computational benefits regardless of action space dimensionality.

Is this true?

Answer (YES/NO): NO